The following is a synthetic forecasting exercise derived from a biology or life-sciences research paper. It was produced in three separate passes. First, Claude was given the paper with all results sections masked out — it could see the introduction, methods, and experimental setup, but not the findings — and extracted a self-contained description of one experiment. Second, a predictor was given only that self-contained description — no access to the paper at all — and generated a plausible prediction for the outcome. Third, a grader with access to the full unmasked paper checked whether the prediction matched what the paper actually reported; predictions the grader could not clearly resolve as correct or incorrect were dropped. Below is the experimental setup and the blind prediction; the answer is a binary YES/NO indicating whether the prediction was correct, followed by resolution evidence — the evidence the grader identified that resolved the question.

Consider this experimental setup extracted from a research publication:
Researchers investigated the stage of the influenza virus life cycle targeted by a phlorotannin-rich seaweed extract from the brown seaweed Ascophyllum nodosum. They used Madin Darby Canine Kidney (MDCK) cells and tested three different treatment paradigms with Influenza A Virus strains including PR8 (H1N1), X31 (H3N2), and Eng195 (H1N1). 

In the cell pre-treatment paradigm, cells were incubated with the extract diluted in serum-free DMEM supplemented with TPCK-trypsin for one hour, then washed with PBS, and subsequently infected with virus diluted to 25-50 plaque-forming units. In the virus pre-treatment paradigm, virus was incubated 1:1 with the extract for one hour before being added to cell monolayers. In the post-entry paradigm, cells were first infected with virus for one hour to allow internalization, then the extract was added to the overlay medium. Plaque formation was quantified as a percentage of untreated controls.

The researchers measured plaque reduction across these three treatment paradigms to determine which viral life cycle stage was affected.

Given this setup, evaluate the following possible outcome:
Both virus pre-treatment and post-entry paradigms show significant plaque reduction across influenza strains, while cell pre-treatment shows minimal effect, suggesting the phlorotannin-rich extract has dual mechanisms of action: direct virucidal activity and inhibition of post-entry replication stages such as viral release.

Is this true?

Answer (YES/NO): YES